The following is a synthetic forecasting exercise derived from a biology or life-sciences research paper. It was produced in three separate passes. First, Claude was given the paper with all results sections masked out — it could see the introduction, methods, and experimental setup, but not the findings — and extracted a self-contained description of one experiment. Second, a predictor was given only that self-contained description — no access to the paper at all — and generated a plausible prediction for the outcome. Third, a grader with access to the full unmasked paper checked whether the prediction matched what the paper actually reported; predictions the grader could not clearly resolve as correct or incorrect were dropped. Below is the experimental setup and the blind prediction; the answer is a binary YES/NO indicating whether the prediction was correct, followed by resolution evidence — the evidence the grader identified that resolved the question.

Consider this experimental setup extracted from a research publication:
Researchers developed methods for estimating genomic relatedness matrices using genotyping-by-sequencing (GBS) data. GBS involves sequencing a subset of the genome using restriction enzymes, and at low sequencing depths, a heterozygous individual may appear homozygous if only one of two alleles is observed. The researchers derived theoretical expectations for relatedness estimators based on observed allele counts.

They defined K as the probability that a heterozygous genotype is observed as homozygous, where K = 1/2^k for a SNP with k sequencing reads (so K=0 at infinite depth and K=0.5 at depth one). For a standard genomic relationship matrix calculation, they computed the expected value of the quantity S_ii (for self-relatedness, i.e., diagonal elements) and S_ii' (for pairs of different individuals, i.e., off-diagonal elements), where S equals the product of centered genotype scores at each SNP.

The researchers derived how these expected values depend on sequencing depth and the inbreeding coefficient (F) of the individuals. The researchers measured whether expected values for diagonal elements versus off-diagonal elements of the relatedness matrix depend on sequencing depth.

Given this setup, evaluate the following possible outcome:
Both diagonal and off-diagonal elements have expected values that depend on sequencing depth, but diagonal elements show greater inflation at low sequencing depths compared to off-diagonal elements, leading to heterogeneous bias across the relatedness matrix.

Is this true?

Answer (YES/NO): NO